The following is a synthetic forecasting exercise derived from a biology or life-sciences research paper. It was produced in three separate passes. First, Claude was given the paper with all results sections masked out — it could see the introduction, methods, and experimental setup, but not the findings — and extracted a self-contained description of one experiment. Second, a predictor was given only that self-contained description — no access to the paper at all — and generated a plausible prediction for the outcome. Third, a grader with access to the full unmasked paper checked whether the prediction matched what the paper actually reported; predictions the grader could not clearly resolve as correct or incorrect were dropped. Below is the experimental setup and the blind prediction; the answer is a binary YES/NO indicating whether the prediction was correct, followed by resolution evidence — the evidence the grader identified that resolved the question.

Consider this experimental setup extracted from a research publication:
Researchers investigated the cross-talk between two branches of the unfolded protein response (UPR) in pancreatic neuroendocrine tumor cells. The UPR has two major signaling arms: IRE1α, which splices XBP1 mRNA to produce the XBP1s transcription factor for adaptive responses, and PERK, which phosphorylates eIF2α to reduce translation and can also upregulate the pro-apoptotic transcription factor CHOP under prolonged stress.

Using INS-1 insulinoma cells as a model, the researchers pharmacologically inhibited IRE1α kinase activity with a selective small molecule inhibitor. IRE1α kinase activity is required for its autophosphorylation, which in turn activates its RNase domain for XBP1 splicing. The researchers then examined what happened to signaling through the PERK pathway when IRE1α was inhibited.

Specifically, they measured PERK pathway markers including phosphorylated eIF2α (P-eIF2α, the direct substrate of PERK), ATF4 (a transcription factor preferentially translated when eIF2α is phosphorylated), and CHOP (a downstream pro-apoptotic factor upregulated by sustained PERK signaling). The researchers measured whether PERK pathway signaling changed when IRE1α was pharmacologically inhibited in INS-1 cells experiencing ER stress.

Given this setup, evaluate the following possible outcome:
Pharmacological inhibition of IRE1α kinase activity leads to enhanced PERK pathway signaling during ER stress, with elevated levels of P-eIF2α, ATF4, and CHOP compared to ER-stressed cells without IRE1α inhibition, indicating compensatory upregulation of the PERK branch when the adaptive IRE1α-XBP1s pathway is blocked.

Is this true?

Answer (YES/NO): NO